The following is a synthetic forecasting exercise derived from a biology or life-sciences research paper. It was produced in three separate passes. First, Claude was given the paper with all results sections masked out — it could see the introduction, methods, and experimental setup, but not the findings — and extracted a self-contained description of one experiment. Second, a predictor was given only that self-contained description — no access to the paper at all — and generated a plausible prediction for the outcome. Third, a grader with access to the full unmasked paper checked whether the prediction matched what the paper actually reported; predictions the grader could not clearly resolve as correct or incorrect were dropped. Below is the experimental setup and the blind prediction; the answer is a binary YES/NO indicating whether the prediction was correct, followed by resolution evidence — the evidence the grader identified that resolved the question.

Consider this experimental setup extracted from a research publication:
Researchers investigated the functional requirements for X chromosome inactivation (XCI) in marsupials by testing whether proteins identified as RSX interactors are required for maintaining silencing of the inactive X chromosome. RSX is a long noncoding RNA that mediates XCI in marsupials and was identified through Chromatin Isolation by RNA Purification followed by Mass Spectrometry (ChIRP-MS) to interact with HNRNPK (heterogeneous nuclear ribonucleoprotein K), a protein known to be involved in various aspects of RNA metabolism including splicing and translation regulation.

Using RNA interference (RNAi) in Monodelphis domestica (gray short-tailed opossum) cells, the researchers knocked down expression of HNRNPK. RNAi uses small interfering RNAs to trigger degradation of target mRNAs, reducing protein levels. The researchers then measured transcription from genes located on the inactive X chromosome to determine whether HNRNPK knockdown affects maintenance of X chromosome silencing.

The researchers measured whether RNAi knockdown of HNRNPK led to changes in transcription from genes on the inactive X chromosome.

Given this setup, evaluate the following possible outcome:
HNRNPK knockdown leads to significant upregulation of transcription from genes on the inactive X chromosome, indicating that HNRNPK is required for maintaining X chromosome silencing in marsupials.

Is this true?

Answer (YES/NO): YES